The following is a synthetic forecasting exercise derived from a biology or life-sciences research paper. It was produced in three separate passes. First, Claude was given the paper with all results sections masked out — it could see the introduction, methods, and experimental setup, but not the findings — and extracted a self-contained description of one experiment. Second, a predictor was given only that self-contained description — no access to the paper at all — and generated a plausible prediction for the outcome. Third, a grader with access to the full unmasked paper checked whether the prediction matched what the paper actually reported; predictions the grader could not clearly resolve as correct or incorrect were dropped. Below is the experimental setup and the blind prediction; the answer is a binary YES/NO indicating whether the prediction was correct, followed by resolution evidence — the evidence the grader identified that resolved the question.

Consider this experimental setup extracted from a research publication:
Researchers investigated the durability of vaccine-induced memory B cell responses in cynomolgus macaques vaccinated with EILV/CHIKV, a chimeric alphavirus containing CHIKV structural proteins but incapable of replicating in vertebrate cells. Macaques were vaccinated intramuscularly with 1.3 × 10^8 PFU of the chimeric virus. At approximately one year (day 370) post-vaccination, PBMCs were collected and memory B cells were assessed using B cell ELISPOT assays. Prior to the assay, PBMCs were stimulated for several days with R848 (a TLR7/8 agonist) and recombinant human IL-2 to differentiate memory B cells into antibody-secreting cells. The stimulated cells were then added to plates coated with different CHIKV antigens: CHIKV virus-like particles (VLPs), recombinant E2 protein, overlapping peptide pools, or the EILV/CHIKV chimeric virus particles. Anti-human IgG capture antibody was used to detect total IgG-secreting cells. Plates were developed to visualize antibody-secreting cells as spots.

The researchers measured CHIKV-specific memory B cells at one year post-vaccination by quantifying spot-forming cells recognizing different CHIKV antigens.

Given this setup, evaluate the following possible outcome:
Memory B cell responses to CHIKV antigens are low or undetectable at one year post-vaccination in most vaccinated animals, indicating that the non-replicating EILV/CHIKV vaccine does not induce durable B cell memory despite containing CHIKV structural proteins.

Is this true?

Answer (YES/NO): NO